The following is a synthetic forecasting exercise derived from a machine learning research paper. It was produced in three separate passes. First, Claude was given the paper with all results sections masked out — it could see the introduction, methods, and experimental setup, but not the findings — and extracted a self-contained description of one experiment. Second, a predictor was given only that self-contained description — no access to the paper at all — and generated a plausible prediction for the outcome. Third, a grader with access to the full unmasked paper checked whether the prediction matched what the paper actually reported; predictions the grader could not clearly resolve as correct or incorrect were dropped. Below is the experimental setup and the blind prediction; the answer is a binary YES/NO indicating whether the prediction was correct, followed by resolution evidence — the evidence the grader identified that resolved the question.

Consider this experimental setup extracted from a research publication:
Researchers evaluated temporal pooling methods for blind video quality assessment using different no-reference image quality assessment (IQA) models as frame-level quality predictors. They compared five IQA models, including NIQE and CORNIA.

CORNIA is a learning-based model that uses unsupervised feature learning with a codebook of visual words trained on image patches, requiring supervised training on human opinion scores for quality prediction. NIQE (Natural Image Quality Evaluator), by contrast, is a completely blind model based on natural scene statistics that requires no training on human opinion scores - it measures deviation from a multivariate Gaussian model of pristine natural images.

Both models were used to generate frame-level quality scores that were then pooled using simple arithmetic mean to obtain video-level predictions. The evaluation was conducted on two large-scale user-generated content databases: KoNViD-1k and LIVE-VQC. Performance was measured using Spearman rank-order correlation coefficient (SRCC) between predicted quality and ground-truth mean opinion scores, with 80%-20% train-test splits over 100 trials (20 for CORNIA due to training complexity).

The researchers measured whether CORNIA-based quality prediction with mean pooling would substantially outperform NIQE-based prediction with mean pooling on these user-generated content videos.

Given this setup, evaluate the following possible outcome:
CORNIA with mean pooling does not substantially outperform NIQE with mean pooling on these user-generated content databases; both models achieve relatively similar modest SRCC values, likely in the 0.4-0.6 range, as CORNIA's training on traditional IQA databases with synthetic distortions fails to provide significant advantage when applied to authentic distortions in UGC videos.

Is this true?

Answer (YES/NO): NO